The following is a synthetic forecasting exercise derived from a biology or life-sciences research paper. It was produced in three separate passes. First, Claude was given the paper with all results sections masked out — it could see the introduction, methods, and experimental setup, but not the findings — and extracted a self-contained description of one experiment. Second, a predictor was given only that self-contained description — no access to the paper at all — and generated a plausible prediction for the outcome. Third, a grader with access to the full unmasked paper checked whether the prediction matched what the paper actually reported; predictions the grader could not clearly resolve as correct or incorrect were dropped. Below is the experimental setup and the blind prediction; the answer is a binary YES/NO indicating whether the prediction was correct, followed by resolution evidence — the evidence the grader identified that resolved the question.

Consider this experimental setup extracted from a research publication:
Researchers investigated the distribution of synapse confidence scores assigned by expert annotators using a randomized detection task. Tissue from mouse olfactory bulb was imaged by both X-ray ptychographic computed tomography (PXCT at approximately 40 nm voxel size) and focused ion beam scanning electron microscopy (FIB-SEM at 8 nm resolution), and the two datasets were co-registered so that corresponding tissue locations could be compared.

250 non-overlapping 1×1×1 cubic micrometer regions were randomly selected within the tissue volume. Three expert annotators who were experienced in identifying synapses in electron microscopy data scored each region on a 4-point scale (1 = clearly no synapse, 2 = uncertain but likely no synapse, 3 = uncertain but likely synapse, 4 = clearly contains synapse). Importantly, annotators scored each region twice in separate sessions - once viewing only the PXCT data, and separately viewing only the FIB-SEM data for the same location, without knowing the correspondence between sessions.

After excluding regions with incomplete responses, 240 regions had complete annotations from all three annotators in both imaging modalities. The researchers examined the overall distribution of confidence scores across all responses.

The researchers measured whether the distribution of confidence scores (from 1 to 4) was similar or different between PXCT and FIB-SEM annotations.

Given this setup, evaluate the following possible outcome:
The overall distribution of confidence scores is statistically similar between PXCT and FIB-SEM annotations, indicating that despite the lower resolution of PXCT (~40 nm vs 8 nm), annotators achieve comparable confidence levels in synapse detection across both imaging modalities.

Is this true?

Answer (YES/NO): YES